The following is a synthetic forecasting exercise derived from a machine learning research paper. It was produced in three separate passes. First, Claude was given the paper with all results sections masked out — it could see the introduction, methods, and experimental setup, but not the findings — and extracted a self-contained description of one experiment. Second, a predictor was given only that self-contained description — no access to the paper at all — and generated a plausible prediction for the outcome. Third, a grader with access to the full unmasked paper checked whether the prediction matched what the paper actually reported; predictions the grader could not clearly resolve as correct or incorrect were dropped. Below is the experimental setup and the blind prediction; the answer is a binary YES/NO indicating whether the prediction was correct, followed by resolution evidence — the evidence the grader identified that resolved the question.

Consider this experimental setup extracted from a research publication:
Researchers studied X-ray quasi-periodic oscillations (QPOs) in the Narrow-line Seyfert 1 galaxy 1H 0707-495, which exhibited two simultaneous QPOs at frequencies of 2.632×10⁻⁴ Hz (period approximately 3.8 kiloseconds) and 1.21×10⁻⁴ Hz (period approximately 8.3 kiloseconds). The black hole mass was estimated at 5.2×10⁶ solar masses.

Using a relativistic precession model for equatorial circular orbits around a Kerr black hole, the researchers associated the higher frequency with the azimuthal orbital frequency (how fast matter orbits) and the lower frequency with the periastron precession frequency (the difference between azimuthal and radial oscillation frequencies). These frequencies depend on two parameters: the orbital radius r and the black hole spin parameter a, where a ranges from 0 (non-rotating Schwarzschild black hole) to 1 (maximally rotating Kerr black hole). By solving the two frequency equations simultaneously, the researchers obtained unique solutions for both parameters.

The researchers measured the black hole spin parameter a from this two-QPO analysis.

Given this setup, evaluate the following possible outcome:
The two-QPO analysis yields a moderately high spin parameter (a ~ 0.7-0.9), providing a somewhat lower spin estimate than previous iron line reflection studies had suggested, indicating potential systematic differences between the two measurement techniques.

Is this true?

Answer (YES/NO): NO